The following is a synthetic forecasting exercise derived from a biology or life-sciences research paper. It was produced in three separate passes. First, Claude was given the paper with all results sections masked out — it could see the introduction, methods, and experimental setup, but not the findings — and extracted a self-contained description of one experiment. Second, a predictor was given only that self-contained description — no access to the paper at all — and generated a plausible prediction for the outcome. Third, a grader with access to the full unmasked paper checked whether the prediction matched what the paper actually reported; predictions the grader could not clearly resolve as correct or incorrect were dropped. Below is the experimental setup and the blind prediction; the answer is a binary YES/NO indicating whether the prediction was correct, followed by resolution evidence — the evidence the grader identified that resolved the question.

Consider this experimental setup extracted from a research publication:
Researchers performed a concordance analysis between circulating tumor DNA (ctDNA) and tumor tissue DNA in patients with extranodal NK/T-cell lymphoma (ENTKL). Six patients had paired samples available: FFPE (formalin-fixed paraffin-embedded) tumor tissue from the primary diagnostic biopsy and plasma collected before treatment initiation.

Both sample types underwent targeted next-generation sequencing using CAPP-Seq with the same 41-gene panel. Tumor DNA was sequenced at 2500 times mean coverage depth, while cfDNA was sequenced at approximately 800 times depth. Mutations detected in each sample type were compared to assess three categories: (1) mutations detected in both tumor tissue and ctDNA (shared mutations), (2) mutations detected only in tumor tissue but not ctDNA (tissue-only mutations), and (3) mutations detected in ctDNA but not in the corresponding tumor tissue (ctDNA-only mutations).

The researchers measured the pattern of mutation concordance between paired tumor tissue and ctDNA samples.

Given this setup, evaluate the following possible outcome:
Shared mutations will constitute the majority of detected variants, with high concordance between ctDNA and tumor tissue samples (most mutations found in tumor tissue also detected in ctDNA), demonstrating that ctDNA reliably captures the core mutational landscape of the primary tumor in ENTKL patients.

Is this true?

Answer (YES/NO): YES